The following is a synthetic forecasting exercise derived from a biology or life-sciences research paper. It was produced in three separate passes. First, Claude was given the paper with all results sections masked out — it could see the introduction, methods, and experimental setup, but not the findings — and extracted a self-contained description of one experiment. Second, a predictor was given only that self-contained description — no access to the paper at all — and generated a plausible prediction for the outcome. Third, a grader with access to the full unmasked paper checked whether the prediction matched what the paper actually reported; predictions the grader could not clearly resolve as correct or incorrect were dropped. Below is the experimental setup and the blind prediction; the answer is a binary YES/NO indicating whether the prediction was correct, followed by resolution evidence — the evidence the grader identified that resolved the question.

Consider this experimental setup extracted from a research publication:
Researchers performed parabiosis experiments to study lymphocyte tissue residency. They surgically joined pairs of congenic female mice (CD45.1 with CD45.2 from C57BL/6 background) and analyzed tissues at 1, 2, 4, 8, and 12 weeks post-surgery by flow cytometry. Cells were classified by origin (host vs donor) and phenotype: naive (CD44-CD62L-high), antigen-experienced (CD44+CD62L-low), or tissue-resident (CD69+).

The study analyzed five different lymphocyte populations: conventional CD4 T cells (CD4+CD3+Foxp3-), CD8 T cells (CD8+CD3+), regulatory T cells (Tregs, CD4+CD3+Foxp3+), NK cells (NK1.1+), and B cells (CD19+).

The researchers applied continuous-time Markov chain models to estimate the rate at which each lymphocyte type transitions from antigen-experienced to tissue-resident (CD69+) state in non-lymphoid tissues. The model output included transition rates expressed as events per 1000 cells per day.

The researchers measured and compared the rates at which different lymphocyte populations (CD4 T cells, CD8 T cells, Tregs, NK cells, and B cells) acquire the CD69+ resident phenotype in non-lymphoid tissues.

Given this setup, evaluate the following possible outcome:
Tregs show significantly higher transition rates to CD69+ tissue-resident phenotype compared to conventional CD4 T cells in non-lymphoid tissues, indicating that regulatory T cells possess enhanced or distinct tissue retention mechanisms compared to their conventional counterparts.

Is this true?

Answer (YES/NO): NO